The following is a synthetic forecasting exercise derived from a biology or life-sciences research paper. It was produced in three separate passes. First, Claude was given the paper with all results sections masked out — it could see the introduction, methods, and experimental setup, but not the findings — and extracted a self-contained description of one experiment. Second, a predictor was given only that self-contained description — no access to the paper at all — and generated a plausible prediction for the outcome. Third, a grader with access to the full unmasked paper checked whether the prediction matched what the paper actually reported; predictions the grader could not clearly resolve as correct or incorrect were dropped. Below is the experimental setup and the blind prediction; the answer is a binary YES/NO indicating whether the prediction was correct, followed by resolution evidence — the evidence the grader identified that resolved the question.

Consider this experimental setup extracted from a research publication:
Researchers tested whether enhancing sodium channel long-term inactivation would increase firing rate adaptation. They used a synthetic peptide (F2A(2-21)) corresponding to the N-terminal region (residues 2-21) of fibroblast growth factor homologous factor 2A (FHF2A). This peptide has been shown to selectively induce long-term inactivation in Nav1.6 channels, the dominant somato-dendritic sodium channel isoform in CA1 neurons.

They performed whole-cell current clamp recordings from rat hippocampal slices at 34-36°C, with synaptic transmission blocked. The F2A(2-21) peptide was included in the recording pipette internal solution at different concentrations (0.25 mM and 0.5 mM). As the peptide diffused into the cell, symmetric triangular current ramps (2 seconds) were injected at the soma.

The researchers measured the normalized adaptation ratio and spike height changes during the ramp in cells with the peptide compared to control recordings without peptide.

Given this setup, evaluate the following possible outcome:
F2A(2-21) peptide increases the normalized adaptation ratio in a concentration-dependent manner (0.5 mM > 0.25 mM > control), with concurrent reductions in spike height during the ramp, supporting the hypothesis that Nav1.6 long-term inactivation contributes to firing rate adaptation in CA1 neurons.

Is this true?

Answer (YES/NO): YES